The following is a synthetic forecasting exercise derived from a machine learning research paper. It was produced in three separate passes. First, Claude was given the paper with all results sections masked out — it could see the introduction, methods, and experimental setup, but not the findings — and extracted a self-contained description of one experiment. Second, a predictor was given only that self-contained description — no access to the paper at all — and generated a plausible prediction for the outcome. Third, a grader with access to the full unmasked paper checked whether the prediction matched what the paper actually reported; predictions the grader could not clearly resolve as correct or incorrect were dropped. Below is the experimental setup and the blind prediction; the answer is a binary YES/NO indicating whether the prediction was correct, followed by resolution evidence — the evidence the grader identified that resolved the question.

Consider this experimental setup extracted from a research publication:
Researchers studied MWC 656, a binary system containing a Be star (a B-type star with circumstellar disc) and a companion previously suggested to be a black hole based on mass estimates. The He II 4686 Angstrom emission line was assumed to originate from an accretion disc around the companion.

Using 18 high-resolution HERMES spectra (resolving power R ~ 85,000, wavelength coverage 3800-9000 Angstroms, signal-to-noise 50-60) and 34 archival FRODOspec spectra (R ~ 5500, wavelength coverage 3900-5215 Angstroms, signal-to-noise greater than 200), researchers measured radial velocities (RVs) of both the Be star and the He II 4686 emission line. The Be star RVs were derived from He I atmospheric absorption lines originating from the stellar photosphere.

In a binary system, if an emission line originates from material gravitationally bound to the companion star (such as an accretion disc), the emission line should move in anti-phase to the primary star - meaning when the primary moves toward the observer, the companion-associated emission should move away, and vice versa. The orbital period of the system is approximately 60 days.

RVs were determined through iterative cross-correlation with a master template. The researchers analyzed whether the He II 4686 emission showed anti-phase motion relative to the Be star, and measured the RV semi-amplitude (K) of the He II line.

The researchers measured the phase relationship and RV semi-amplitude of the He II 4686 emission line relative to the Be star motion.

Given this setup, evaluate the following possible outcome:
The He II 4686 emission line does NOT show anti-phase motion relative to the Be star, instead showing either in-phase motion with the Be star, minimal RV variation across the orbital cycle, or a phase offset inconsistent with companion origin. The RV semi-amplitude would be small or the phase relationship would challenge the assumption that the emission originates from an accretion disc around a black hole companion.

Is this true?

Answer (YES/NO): NO